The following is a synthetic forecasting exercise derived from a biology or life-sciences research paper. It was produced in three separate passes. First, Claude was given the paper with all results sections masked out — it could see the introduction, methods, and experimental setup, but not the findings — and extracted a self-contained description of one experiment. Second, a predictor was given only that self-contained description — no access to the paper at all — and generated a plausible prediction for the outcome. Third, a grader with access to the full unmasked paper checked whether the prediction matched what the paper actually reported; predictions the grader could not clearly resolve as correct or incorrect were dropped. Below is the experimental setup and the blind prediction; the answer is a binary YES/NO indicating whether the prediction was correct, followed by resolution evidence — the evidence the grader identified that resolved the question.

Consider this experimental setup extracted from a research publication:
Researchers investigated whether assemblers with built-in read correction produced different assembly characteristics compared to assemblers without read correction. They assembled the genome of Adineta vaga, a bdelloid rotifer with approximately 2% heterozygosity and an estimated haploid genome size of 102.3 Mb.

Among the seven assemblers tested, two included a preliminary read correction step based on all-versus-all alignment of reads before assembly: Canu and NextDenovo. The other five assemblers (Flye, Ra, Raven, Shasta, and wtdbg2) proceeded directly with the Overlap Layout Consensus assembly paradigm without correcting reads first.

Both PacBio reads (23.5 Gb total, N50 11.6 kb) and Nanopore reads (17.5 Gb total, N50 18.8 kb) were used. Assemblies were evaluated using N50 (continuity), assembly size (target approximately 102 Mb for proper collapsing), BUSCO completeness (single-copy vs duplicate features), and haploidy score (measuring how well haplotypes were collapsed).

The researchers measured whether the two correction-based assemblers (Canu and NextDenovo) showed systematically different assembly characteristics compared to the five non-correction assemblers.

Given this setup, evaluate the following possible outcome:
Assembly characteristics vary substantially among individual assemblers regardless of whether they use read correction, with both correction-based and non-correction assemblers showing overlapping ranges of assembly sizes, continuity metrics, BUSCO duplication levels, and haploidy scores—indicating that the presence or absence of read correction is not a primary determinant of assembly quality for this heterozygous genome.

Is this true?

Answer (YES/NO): NO